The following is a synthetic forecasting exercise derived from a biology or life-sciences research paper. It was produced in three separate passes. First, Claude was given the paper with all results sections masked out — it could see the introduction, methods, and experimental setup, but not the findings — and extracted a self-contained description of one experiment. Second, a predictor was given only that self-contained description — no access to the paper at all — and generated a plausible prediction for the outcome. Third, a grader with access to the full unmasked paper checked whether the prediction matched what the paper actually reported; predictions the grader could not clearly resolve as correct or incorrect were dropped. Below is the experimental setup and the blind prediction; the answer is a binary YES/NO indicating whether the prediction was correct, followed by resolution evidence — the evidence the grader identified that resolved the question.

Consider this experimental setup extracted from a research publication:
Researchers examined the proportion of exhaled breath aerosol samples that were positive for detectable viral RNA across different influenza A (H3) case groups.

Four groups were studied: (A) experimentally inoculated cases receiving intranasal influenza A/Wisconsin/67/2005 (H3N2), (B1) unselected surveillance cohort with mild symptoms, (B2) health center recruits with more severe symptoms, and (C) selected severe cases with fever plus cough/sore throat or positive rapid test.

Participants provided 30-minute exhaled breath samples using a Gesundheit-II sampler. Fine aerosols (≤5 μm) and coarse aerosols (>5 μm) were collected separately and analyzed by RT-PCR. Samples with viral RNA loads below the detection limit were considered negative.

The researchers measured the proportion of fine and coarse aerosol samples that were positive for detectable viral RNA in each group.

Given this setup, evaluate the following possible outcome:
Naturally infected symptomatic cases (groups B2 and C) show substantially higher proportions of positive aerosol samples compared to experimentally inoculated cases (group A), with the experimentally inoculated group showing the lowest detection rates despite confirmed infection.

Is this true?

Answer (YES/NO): YES